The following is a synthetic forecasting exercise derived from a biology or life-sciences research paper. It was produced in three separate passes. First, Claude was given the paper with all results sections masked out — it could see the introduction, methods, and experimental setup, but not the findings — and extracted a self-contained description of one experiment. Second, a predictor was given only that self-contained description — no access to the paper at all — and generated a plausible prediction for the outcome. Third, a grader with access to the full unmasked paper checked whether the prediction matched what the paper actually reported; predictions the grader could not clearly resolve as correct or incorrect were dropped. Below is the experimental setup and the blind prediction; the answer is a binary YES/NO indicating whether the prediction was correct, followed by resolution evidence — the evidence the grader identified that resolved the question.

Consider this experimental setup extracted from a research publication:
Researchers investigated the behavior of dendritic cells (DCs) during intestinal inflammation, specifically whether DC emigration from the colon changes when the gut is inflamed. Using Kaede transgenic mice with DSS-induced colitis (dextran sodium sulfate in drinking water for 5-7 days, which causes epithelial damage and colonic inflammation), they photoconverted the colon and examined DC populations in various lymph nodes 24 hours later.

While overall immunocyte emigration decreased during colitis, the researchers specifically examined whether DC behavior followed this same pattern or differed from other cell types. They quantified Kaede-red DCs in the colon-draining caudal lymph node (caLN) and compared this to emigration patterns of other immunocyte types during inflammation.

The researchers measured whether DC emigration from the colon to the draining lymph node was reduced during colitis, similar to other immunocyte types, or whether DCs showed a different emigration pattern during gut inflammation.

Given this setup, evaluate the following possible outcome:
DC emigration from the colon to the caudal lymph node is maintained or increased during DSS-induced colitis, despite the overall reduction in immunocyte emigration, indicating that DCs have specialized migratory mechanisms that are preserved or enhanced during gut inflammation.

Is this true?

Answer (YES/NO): NO